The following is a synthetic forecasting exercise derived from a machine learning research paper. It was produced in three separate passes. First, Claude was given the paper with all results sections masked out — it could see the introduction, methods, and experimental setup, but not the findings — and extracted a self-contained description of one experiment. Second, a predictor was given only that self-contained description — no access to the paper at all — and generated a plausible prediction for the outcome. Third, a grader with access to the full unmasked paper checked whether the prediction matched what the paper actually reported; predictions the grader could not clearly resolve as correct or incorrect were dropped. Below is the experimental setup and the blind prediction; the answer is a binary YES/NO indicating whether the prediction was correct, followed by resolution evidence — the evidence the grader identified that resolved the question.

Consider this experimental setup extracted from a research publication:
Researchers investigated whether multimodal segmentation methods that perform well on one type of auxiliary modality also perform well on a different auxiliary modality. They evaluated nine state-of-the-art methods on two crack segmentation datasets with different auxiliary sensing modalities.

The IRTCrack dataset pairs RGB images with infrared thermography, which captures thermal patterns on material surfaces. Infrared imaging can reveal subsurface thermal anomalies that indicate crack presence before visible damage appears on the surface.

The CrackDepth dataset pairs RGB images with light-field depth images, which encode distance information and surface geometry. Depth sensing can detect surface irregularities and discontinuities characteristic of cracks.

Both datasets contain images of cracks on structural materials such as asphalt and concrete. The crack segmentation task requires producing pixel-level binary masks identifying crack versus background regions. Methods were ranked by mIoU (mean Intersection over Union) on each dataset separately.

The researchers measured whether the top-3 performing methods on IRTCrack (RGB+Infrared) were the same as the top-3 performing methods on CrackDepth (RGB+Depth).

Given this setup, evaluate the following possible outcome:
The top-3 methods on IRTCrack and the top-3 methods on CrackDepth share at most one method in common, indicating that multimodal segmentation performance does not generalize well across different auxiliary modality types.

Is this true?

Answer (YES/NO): NO